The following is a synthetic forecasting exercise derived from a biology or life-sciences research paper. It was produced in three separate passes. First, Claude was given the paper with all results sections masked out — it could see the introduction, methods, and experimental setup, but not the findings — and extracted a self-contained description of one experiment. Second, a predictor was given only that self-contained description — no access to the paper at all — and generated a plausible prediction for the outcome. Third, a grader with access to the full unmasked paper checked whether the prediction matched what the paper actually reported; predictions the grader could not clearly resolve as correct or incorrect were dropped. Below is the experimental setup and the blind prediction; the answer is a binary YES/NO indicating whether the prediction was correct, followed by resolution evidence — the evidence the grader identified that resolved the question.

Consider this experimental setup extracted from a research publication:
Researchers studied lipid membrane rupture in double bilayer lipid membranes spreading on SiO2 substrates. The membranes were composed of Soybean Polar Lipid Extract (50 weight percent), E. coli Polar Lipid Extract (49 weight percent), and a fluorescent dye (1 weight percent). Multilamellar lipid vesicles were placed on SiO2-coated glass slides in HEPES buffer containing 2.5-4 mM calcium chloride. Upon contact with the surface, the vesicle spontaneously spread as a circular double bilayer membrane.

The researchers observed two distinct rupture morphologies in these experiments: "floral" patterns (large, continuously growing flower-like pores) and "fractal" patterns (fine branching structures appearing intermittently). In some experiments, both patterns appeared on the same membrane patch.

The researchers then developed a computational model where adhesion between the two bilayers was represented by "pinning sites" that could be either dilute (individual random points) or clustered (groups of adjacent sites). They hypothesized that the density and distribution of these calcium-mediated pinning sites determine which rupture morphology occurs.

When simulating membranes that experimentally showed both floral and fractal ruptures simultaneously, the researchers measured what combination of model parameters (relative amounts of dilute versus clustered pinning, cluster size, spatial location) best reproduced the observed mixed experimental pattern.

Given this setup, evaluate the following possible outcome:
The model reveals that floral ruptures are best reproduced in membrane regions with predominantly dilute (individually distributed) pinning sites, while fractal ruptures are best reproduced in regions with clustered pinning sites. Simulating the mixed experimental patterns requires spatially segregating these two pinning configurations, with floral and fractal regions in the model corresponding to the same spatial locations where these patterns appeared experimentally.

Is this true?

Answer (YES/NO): NO